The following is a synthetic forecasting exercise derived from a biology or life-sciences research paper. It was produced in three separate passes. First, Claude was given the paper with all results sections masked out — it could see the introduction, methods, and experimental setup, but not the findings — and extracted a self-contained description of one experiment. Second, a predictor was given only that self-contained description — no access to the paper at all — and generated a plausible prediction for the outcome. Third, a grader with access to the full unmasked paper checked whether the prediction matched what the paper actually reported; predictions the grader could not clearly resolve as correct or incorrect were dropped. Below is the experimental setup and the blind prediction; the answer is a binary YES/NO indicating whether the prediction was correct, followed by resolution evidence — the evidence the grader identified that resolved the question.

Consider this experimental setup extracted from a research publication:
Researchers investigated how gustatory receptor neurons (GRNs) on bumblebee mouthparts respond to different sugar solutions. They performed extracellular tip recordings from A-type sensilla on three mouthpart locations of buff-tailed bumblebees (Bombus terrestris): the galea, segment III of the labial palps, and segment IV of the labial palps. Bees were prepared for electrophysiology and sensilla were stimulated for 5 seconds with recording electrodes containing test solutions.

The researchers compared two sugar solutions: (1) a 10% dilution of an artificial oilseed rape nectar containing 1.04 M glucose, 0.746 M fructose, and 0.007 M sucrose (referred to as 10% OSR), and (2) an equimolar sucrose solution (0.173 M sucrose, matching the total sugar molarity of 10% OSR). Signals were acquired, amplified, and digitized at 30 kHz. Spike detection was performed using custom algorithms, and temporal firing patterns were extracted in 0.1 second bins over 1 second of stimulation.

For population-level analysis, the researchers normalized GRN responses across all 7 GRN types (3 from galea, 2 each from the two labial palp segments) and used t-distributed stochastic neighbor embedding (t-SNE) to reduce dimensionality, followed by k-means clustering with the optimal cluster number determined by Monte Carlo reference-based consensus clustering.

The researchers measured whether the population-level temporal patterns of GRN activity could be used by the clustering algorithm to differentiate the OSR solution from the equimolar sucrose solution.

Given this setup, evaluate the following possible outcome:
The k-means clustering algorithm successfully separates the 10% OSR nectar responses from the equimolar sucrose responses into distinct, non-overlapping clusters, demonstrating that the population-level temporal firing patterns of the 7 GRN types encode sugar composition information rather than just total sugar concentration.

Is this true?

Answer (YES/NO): YES